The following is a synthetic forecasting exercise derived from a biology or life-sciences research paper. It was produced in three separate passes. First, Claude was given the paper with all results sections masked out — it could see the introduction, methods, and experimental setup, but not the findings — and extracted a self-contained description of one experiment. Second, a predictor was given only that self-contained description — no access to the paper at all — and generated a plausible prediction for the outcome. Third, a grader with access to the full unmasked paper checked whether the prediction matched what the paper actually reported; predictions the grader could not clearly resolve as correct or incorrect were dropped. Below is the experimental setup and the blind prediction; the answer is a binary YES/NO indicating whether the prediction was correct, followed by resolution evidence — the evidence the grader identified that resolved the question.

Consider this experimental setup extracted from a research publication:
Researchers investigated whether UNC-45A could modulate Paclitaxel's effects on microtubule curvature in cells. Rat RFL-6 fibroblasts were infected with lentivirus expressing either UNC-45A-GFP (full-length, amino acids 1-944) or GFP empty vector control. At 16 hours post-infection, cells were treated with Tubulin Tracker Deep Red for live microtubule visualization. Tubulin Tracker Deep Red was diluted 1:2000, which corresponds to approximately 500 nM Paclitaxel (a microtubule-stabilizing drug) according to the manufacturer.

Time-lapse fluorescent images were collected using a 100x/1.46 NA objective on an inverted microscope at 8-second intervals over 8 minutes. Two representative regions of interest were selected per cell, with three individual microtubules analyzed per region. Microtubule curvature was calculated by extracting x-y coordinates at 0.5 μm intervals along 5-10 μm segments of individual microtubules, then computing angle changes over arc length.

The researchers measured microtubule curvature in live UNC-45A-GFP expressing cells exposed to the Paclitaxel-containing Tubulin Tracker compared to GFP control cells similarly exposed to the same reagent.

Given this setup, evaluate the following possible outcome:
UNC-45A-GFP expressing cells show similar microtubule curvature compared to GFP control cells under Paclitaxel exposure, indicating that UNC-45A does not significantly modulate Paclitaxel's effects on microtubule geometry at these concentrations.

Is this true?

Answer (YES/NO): NO